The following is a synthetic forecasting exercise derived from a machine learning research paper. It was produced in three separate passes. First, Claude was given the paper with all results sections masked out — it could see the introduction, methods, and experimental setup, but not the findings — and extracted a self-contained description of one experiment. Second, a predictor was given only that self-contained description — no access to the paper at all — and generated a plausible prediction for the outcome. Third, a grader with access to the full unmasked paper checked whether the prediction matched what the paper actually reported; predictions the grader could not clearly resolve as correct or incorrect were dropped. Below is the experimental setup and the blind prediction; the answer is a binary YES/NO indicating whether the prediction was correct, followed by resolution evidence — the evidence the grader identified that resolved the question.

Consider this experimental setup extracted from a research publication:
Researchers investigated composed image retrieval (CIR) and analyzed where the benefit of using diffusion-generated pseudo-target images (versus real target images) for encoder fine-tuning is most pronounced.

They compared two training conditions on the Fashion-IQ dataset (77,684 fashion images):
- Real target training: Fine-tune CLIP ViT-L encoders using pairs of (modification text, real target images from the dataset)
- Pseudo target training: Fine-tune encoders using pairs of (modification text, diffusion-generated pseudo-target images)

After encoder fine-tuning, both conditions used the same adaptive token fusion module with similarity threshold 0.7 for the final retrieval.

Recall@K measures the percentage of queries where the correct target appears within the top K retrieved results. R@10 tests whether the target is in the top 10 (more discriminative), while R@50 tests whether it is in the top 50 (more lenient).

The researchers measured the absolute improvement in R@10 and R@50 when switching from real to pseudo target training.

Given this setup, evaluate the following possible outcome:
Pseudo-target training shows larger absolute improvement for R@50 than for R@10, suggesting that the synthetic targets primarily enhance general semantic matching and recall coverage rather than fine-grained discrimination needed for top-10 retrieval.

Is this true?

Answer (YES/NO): NO